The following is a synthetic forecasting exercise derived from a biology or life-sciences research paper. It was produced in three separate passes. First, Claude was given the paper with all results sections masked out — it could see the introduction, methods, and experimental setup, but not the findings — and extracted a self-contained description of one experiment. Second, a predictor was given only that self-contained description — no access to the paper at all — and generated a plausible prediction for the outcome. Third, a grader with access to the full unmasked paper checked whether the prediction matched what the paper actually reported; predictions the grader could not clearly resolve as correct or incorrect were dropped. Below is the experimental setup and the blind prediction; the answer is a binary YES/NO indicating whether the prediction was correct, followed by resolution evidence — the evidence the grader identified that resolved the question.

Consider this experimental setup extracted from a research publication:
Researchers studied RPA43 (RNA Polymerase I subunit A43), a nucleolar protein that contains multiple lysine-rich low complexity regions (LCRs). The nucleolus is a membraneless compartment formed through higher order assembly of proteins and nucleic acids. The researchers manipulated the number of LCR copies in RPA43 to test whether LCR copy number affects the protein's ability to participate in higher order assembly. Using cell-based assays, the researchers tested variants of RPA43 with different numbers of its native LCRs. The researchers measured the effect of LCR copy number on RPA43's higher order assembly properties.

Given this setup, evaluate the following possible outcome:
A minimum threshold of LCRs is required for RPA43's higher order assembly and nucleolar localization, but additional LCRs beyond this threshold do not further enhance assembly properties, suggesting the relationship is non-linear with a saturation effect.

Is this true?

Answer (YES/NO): YES